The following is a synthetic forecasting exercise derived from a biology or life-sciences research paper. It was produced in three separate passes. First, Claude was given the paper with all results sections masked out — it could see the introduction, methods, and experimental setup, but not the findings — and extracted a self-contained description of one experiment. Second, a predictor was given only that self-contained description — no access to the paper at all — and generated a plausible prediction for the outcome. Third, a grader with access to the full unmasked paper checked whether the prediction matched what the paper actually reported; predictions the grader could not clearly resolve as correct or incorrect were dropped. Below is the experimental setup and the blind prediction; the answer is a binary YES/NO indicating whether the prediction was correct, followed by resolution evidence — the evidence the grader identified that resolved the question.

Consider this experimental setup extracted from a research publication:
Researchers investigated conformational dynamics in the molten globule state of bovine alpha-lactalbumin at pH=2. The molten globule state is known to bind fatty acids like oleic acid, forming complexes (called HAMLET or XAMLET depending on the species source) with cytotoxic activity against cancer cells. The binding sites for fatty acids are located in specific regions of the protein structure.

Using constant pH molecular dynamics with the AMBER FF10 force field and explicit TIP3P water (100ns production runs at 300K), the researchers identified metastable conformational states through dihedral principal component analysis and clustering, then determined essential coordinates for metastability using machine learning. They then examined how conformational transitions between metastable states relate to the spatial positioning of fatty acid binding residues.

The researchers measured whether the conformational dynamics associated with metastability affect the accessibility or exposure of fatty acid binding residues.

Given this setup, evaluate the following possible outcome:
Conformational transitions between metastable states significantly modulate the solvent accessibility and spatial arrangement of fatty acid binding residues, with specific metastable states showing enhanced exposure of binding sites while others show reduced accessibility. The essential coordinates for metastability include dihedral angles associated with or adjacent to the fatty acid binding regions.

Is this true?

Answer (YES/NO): YES